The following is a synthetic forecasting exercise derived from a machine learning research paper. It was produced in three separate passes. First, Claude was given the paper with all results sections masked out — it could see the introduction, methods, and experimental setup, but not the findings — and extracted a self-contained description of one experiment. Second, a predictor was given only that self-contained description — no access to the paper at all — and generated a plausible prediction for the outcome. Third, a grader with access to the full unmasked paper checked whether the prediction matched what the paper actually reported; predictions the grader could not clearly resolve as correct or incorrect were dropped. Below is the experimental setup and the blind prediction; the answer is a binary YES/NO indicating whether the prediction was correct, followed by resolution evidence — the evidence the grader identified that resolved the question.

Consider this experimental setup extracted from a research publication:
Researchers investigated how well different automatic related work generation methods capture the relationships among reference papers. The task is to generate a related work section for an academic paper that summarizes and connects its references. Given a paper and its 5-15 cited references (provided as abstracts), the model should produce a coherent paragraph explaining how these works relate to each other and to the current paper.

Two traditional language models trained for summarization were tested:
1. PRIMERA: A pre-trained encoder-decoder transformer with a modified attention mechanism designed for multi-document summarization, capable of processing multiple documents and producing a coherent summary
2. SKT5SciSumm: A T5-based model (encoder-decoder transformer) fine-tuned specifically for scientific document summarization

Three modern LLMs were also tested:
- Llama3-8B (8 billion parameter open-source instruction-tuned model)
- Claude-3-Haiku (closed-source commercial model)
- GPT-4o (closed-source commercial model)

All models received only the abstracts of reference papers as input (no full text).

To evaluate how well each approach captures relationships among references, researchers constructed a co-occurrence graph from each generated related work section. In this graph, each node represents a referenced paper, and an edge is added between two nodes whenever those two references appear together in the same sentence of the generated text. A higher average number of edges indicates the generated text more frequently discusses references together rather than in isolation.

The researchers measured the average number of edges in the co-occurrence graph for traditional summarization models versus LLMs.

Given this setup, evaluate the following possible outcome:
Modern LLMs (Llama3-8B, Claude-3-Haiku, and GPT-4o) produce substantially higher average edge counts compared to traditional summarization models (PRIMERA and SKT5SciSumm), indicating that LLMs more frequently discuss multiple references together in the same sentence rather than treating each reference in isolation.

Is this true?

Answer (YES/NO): YES